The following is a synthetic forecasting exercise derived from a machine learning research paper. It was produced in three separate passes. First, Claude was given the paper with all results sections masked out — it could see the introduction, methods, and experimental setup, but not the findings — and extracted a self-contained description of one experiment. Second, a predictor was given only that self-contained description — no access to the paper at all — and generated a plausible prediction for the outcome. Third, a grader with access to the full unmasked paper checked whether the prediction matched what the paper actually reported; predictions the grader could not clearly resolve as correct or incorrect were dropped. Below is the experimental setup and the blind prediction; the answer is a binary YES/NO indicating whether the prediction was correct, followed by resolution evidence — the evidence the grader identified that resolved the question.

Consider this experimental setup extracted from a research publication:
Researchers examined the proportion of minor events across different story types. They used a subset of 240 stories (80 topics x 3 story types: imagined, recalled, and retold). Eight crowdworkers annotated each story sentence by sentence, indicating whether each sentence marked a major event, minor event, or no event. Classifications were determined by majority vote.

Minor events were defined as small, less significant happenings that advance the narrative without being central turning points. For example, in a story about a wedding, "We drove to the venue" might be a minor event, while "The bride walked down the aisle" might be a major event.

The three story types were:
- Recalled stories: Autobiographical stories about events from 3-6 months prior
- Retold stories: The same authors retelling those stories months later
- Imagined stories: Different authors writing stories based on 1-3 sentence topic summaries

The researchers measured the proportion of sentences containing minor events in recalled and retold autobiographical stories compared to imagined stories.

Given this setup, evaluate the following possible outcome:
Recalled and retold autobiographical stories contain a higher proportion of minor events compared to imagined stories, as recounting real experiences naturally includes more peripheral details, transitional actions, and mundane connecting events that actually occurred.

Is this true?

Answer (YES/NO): YES